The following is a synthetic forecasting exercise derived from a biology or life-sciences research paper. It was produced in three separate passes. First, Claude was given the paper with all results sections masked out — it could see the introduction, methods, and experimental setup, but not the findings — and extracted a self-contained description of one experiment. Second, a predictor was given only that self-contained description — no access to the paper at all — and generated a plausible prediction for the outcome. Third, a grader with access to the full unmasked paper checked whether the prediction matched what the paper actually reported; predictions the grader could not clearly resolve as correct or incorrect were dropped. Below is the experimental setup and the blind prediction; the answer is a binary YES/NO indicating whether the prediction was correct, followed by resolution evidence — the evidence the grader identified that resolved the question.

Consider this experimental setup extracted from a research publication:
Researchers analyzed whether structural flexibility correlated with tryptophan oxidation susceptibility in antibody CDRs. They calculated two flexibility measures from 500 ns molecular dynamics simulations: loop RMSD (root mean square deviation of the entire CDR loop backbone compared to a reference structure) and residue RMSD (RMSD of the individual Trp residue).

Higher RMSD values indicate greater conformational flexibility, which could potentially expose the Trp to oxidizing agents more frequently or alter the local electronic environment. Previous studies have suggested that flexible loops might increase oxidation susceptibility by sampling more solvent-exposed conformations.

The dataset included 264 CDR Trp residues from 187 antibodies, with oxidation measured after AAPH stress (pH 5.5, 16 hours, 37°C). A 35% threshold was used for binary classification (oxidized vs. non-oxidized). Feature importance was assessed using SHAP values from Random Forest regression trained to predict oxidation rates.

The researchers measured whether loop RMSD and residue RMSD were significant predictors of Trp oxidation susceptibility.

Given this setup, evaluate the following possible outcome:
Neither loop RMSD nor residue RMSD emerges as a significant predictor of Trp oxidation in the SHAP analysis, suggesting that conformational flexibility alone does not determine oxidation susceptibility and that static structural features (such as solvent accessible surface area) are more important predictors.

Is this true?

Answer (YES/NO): NO